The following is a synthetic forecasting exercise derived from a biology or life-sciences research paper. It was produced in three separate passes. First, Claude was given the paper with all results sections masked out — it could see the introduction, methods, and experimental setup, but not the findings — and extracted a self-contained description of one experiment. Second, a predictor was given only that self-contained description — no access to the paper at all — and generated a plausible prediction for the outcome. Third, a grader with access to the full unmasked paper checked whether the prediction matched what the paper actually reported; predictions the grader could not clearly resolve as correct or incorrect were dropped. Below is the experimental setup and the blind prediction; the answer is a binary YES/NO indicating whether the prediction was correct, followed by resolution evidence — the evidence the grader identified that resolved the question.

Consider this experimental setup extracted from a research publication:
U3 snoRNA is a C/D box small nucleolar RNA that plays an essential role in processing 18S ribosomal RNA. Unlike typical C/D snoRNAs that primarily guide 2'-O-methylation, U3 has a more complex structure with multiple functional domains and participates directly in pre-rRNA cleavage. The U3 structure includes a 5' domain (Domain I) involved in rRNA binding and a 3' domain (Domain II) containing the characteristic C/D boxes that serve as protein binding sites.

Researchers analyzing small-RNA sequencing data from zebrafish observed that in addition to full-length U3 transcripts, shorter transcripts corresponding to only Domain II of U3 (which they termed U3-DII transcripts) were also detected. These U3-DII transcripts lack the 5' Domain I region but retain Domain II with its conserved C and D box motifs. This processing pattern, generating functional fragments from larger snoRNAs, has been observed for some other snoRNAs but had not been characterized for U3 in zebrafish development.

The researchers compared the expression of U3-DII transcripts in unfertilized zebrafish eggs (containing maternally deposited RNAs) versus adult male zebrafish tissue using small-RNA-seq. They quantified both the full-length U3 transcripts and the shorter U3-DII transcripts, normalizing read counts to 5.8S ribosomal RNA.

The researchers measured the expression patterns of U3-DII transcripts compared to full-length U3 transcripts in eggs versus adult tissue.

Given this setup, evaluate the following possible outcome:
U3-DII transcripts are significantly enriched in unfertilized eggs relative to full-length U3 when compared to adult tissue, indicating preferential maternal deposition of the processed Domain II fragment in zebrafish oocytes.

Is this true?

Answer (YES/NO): NO